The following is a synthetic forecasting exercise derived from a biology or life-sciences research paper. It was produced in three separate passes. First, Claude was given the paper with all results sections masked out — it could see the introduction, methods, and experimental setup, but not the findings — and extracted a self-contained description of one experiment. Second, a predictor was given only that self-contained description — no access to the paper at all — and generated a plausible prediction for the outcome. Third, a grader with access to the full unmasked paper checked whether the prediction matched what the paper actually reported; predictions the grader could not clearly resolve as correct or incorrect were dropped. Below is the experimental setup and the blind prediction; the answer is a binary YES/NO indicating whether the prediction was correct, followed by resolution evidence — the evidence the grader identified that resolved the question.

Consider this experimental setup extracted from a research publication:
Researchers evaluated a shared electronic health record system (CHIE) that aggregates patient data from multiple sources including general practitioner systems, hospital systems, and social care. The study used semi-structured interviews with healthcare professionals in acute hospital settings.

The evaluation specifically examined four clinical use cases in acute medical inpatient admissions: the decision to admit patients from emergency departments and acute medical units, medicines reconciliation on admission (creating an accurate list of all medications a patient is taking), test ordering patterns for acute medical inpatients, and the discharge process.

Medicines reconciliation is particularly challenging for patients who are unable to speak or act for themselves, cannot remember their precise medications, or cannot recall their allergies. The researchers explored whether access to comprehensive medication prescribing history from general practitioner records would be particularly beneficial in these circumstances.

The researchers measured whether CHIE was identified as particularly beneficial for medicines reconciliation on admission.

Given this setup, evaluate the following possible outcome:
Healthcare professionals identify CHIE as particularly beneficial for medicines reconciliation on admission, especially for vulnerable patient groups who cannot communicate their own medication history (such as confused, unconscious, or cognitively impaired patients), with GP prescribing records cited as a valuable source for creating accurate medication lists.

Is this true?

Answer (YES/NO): YES